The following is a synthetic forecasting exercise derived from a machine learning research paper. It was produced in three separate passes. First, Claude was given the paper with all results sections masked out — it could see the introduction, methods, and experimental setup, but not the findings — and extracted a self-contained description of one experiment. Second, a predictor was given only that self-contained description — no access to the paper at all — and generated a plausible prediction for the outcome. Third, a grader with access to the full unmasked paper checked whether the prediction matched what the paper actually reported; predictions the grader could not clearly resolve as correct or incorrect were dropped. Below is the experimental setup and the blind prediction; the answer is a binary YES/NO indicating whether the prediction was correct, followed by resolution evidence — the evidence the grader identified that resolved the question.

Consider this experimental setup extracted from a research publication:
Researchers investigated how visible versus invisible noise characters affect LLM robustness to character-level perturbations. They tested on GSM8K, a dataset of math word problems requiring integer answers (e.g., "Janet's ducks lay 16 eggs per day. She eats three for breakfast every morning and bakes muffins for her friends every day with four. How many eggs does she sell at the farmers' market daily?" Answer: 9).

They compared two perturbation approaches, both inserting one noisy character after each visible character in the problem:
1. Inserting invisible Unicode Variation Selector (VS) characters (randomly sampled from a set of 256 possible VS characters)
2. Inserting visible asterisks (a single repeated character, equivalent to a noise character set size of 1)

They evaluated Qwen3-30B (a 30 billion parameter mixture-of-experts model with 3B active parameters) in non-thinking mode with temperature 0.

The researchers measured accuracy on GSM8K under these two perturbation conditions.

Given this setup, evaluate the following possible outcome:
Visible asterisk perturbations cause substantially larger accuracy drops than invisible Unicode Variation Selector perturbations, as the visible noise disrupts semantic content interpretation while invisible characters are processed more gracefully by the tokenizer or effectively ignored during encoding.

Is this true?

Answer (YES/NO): NO